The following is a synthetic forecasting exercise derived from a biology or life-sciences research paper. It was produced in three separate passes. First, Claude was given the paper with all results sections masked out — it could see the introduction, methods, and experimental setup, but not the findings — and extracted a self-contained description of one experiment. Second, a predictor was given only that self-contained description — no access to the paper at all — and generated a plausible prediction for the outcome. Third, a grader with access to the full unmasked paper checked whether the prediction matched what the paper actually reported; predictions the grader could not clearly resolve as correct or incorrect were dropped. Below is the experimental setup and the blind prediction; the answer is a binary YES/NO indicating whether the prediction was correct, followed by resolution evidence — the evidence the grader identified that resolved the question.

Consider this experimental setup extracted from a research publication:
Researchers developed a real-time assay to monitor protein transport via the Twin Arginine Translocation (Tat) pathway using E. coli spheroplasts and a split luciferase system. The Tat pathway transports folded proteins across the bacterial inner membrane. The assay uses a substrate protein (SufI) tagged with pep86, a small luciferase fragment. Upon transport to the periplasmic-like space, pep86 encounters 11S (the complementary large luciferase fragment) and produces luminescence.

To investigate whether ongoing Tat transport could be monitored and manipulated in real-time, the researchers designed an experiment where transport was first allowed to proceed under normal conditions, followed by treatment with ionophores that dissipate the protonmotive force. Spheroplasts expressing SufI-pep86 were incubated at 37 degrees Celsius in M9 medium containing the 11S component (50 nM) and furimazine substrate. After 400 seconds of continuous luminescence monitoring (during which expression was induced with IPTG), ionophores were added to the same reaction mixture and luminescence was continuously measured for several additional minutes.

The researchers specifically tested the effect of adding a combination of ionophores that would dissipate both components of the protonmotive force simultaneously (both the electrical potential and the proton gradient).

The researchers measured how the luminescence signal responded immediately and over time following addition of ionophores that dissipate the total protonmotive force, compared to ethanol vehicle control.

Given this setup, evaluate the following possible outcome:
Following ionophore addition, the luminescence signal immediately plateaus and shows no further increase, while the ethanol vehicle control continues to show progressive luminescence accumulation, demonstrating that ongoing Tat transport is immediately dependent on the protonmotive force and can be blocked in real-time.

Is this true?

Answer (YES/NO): NO